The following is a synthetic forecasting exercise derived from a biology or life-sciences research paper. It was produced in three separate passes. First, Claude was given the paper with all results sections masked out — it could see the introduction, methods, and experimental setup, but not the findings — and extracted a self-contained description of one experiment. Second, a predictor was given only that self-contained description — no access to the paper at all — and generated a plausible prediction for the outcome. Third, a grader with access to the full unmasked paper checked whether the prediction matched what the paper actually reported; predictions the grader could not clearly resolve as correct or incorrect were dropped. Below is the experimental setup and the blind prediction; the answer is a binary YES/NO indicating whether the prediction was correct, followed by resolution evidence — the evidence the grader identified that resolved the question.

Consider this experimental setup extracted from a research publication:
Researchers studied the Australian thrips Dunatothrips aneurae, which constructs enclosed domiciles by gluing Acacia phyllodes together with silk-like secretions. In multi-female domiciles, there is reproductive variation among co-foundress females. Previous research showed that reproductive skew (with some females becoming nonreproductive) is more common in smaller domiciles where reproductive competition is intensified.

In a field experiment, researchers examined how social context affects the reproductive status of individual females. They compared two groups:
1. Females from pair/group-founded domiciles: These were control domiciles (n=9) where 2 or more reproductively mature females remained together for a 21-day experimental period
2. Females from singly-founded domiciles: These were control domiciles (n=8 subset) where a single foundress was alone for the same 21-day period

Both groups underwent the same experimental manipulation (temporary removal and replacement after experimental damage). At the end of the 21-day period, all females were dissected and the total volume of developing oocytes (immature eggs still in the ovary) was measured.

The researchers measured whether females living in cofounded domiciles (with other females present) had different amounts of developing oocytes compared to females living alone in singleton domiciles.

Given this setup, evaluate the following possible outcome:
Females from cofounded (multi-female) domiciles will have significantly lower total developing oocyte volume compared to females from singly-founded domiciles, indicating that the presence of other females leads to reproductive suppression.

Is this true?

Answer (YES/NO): YES